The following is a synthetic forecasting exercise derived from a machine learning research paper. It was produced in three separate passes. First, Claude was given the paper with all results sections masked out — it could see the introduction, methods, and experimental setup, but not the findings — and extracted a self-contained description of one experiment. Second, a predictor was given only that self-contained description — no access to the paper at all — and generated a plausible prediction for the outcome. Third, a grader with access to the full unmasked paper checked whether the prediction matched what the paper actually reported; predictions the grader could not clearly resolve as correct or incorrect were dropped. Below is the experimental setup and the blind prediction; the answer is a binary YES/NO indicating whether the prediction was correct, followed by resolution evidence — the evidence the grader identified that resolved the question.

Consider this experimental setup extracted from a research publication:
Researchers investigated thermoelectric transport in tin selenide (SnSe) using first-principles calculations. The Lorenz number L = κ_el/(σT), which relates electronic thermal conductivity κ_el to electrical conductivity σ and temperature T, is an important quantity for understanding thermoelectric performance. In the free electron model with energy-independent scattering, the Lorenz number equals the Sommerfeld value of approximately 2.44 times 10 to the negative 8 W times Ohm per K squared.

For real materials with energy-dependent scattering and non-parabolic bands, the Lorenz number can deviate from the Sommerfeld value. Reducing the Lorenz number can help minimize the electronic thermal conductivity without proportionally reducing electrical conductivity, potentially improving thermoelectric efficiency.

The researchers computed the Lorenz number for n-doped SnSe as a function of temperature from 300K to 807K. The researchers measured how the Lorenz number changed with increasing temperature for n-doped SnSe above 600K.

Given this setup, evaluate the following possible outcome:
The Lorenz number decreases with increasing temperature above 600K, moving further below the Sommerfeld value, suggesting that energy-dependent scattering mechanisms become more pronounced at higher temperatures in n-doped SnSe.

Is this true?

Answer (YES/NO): YES